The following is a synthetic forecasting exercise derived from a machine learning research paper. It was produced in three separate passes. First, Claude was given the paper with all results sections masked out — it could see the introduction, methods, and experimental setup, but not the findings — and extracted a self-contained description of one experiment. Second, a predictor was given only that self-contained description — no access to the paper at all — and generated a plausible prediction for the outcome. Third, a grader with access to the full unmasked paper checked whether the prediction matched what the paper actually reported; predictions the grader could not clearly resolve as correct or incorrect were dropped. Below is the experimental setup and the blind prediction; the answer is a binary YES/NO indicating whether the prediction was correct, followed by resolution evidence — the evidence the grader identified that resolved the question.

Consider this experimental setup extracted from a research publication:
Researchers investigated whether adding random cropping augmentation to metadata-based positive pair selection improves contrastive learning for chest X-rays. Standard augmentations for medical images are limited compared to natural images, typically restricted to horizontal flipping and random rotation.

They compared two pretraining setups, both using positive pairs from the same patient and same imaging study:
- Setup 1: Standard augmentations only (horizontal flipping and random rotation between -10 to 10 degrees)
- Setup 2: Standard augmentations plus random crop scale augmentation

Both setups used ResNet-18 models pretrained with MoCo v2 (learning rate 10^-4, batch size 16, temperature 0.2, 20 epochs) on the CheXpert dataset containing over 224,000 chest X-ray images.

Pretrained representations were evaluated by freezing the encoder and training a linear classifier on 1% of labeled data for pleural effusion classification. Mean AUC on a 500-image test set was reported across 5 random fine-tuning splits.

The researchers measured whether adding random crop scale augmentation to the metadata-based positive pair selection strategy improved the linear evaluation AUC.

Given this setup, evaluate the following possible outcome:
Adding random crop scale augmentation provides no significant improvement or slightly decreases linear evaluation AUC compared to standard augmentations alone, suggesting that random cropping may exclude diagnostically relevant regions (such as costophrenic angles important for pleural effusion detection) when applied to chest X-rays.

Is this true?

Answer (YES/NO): NO